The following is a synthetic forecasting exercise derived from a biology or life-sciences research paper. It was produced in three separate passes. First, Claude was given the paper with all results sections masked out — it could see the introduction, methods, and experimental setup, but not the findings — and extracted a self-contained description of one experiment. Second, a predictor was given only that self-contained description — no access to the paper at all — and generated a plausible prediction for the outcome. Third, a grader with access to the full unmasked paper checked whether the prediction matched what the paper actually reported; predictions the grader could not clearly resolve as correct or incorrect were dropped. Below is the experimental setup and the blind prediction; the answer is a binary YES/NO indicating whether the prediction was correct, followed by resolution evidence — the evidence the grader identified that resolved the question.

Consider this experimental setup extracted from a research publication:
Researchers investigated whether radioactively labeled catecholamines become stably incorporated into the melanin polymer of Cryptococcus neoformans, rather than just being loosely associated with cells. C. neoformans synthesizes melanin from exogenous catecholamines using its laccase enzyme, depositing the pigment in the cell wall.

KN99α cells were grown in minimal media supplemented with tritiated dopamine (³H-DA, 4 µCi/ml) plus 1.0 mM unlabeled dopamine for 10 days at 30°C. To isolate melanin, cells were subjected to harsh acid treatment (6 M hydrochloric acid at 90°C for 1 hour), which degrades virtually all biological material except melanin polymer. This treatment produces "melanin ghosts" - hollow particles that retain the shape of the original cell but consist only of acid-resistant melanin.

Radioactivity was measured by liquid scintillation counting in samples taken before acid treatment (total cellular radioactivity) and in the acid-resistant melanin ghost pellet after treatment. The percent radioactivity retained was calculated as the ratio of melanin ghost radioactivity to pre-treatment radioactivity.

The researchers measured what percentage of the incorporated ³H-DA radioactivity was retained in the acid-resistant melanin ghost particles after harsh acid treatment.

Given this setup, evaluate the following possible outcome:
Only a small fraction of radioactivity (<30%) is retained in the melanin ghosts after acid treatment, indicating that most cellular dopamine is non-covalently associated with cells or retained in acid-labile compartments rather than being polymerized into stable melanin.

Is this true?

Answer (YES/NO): NO